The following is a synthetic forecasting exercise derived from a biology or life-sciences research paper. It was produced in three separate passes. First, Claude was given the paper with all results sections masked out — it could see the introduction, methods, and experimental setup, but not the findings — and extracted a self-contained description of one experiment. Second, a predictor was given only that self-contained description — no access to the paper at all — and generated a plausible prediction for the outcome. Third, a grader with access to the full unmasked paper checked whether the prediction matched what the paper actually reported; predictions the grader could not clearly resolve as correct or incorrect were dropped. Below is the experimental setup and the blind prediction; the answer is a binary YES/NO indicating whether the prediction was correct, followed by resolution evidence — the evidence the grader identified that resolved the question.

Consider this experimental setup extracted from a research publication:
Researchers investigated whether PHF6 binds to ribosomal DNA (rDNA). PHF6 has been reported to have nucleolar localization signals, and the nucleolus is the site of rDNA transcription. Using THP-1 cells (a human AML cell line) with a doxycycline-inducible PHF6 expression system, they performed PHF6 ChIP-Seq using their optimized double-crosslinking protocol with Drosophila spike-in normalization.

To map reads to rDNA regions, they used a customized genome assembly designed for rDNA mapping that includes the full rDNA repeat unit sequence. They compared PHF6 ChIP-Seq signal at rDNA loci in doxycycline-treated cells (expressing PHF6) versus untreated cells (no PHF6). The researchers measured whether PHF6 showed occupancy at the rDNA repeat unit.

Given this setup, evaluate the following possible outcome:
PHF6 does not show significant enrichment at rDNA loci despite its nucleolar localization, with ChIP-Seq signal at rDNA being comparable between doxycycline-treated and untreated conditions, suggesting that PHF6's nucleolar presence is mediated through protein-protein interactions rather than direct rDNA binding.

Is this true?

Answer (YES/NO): YES